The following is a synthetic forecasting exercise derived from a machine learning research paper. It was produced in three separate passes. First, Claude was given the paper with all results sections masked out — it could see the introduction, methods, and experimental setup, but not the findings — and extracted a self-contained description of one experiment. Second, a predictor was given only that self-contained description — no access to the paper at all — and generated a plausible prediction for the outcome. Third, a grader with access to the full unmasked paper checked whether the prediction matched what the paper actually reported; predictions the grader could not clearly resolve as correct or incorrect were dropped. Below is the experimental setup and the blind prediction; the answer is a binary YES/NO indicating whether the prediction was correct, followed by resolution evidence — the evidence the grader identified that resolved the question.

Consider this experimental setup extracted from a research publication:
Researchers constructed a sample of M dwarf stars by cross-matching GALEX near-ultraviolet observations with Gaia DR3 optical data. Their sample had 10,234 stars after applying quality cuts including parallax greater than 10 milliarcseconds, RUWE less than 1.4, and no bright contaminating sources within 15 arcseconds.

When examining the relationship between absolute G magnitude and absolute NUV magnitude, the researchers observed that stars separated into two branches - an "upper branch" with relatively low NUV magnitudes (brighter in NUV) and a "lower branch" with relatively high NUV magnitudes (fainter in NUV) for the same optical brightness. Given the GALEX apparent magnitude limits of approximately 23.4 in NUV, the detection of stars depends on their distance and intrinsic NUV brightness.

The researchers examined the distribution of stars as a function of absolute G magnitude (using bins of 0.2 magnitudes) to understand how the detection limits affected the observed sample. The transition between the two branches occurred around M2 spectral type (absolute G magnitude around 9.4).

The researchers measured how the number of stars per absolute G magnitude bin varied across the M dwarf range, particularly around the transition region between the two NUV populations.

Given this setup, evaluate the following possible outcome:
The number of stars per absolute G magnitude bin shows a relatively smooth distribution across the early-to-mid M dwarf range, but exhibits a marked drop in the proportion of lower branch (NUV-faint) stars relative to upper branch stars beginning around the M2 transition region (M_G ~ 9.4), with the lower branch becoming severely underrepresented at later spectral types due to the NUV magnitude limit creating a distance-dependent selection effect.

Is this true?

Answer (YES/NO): NO